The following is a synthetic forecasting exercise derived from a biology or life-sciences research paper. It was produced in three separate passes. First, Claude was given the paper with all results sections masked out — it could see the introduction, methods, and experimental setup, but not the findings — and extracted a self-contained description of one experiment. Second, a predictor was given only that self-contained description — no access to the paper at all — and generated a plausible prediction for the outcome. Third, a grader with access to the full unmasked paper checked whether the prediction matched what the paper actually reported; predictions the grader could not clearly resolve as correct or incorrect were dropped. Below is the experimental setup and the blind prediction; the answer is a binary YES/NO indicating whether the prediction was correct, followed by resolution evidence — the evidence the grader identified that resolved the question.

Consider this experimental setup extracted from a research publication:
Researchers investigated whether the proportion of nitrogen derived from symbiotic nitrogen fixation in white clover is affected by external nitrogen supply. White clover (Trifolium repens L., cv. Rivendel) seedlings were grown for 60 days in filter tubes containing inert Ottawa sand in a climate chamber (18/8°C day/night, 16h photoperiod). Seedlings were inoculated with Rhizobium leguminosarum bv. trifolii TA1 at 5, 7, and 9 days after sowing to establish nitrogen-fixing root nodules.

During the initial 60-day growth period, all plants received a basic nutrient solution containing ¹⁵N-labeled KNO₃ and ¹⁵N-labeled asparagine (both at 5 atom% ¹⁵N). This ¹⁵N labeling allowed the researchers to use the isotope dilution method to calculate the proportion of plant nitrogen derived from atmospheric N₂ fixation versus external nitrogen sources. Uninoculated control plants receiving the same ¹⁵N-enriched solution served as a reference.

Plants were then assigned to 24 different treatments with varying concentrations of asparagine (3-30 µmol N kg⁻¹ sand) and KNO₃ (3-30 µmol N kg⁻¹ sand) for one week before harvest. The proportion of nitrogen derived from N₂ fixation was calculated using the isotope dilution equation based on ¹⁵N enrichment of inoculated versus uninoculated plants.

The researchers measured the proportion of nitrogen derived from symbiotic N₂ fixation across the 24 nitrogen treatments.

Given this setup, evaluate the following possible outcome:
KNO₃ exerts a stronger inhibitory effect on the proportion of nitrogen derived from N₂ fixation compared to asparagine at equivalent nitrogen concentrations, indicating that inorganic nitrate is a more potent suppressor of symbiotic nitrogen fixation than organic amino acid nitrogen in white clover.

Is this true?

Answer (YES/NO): NO